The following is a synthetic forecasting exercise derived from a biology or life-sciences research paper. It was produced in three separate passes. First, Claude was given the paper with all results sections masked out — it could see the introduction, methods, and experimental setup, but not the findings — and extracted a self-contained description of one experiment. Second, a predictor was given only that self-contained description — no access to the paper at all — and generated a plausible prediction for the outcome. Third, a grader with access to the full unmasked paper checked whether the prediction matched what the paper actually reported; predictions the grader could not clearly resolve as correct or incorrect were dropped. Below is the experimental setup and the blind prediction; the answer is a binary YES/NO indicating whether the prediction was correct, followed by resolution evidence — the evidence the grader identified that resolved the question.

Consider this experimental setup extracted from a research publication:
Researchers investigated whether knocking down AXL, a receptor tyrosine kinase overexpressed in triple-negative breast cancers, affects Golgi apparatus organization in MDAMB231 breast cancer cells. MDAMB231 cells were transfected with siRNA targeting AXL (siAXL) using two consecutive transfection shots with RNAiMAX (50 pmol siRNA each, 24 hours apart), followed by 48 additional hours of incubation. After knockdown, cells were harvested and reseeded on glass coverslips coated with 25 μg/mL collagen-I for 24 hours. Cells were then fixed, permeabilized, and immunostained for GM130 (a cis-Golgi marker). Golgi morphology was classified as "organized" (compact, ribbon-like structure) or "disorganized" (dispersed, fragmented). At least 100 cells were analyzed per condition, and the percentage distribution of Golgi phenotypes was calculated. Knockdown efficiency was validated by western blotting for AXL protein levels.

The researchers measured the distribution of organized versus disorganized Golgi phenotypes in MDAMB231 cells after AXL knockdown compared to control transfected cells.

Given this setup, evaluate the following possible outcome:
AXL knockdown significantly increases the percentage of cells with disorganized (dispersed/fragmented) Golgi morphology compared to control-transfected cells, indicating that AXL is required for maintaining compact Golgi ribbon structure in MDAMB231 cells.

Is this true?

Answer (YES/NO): YES